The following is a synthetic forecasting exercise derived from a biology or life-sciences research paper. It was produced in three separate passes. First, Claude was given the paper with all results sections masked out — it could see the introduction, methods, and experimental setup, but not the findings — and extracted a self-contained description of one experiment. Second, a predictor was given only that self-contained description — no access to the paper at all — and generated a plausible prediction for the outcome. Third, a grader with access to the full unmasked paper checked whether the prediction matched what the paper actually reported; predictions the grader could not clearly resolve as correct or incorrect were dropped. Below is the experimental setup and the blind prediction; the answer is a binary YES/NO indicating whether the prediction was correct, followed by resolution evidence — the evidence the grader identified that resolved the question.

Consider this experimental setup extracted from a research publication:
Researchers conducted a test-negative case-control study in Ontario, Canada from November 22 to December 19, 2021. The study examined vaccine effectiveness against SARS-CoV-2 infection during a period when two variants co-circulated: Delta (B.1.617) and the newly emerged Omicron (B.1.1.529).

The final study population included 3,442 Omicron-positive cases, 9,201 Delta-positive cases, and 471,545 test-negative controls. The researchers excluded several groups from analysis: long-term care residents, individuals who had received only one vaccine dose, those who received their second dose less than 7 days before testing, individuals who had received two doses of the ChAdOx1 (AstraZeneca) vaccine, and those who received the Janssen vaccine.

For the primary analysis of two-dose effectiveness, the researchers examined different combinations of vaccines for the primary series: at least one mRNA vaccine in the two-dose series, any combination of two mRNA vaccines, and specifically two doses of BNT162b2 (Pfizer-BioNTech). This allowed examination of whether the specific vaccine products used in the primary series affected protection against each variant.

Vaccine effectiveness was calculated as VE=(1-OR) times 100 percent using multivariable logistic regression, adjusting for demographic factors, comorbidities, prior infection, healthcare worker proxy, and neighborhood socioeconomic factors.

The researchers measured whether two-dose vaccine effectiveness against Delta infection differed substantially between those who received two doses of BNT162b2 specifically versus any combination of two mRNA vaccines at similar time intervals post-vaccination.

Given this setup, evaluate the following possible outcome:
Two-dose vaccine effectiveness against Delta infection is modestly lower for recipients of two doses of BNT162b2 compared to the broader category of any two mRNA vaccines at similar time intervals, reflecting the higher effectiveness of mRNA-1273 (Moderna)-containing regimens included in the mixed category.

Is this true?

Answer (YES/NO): NO